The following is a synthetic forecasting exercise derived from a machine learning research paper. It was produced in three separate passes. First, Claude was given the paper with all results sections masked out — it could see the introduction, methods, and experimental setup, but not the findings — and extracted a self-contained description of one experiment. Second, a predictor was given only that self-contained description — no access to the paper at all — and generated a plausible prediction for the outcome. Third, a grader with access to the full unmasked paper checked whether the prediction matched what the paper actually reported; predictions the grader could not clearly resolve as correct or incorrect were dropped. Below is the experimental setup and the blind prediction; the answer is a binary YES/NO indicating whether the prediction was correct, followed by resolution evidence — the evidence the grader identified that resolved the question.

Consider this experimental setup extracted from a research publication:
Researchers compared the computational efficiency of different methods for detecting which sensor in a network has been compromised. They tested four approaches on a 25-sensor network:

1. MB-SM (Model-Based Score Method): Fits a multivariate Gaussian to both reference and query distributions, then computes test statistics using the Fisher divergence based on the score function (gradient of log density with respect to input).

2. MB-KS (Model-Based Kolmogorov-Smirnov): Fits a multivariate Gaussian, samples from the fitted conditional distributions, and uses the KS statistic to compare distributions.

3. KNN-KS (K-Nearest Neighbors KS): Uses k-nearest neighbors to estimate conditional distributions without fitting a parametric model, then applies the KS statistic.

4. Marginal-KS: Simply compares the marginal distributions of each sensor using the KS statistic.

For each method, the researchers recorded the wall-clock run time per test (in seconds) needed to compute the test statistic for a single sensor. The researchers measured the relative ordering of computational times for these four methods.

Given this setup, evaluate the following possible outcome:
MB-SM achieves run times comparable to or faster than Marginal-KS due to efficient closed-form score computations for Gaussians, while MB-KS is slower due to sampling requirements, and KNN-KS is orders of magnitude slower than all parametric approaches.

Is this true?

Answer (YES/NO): NO